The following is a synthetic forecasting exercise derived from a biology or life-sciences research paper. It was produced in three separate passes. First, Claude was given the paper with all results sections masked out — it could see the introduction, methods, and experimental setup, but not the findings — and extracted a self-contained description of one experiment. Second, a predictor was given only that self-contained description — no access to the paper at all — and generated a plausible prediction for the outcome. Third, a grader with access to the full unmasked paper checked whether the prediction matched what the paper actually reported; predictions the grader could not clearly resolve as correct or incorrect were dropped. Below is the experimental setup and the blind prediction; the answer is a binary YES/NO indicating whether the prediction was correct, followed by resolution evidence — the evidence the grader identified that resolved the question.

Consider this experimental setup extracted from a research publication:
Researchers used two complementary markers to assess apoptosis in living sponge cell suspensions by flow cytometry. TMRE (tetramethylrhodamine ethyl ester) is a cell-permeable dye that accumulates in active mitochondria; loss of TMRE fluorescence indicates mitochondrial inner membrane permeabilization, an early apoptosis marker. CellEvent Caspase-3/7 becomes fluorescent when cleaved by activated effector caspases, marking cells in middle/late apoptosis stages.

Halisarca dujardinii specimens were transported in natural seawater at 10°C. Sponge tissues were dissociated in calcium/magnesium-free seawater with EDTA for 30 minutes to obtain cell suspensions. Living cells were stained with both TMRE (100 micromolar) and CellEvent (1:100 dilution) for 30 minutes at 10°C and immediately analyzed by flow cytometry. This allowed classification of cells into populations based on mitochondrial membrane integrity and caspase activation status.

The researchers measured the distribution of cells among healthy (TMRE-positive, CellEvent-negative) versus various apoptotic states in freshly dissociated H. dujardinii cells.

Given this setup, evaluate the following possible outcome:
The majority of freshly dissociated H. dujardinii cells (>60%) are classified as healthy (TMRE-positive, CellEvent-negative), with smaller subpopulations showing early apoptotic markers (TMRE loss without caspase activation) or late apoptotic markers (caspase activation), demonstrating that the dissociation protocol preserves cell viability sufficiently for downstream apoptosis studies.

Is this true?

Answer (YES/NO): YES